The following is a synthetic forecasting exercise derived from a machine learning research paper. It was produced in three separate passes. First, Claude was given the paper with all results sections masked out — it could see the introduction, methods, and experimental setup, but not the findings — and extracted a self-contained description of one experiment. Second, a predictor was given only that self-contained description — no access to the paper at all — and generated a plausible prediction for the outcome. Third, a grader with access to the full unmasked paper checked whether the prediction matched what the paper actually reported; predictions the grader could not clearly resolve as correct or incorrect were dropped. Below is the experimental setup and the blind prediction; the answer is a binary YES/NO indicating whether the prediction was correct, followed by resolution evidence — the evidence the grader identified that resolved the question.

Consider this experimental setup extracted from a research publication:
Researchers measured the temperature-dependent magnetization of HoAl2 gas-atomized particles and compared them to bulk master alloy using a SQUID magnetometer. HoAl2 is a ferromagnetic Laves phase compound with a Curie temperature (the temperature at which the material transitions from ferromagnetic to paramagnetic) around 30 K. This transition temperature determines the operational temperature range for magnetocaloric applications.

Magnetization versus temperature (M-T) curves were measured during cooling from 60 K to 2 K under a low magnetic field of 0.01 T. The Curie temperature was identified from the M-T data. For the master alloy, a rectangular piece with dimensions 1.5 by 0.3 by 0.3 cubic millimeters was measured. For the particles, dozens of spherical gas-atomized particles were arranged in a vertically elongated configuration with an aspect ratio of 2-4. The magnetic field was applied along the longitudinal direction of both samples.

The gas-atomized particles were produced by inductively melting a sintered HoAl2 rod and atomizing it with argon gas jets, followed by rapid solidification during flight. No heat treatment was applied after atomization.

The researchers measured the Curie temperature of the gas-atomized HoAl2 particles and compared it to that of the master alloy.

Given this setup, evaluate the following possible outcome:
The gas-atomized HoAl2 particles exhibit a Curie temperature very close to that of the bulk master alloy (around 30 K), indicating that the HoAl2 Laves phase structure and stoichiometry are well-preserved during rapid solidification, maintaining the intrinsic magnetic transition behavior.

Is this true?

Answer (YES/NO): NO